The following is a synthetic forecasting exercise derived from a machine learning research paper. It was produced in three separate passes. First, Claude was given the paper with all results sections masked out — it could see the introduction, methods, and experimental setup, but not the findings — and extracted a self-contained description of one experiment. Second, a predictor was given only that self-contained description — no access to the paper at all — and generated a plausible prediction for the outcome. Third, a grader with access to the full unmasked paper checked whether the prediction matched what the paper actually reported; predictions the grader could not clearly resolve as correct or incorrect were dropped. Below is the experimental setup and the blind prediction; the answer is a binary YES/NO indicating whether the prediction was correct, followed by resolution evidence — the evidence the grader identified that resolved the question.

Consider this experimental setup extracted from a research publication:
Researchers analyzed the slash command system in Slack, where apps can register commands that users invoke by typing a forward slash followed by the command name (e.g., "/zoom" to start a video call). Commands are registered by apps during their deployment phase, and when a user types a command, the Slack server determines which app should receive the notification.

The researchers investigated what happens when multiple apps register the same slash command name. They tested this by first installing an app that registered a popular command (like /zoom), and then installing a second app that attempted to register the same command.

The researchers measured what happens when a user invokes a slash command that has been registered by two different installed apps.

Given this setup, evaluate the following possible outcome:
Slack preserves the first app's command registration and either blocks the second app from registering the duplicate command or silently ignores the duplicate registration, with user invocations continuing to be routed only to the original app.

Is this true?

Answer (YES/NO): NO